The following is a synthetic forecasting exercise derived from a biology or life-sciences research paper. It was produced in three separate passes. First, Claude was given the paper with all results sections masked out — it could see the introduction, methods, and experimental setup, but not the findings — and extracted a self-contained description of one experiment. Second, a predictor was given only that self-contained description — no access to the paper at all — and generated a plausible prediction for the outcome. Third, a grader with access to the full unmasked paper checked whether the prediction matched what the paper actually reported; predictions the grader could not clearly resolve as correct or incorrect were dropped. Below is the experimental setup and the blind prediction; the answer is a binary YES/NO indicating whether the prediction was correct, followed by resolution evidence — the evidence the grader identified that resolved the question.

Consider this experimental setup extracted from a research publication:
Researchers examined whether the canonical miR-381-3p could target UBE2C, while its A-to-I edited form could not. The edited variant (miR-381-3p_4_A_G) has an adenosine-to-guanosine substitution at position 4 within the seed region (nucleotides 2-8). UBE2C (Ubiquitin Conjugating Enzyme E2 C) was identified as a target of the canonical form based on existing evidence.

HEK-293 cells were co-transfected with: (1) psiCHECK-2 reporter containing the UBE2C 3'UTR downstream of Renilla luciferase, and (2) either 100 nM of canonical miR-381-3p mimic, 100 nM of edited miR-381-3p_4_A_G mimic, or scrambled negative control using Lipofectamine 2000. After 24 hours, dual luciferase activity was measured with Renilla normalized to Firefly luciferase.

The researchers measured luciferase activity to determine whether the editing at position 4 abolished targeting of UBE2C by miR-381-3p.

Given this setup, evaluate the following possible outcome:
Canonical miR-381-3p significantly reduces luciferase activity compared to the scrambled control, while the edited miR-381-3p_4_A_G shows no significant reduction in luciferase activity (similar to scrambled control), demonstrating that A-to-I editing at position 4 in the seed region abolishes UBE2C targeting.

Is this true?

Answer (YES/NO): YES